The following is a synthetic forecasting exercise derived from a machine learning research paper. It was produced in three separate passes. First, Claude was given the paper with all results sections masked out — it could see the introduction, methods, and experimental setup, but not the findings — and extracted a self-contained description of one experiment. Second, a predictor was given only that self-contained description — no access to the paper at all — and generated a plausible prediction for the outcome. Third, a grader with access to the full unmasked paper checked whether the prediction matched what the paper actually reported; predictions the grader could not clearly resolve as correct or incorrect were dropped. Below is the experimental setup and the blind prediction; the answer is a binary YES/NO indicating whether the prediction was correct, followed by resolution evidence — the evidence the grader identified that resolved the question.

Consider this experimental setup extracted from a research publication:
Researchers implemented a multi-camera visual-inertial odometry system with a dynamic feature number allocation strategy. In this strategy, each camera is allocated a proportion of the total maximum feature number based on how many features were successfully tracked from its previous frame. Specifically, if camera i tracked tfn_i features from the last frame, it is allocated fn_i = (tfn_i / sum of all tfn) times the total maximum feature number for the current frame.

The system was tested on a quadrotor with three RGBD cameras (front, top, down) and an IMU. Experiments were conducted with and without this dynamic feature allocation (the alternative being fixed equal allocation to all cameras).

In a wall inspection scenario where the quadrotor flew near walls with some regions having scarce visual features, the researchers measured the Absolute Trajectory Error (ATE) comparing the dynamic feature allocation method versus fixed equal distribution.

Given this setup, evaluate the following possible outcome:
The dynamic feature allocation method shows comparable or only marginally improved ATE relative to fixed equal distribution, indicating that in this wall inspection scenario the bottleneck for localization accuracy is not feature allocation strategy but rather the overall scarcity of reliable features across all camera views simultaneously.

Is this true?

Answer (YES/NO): NO